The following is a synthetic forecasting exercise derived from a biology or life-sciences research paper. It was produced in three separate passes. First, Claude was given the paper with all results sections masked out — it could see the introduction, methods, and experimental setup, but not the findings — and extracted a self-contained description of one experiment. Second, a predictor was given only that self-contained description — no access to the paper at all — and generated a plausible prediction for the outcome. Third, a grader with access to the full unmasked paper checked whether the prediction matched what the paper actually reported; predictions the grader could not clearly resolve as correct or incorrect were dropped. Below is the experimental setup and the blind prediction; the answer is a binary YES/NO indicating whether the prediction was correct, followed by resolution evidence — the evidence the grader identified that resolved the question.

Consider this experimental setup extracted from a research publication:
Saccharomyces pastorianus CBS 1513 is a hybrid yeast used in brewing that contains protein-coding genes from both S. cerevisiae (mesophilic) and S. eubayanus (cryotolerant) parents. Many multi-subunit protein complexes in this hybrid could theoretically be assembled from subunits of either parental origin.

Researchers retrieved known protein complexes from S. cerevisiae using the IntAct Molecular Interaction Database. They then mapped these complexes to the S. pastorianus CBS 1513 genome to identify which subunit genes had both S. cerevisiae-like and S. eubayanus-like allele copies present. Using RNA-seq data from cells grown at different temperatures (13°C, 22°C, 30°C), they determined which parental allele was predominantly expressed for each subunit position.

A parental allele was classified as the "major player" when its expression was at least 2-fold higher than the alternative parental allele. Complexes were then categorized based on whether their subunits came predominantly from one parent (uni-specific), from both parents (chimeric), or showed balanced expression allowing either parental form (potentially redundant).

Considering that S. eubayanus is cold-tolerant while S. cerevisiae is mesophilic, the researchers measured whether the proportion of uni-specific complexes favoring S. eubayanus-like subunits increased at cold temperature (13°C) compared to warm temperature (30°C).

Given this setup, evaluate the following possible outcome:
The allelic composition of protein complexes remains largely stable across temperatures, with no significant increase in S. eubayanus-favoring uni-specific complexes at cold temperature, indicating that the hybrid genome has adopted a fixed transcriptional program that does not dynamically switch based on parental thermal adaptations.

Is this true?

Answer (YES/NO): NO